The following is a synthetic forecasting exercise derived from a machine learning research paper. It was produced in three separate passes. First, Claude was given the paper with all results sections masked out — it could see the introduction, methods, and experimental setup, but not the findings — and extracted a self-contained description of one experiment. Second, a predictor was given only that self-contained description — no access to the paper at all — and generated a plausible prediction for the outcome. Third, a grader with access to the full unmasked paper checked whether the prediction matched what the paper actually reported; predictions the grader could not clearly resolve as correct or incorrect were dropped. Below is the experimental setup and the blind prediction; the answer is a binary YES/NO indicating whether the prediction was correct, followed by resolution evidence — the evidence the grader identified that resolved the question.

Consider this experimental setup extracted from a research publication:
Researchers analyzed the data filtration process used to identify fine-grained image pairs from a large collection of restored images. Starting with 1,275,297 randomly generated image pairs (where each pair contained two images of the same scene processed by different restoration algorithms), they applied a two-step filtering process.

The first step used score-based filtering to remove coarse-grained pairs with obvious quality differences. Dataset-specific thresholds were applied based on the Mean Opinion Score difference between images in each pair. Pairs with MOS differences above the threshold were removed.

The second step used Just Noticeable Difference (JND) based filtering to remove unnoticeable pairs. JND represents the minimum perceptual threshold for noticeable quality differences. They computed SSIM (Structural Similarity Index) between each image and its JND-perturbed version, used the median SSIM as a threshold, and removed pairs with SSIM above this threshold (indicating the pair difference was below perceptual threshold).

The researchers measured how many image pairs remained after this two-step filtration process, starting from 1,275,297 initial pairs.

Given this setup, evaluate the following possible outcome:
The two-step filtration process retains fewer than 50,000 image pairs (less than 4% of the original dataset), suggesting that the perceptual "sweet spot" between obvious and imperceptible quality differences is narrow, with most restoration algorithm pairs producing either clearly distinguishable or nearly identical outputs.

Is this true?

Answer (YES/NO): YES